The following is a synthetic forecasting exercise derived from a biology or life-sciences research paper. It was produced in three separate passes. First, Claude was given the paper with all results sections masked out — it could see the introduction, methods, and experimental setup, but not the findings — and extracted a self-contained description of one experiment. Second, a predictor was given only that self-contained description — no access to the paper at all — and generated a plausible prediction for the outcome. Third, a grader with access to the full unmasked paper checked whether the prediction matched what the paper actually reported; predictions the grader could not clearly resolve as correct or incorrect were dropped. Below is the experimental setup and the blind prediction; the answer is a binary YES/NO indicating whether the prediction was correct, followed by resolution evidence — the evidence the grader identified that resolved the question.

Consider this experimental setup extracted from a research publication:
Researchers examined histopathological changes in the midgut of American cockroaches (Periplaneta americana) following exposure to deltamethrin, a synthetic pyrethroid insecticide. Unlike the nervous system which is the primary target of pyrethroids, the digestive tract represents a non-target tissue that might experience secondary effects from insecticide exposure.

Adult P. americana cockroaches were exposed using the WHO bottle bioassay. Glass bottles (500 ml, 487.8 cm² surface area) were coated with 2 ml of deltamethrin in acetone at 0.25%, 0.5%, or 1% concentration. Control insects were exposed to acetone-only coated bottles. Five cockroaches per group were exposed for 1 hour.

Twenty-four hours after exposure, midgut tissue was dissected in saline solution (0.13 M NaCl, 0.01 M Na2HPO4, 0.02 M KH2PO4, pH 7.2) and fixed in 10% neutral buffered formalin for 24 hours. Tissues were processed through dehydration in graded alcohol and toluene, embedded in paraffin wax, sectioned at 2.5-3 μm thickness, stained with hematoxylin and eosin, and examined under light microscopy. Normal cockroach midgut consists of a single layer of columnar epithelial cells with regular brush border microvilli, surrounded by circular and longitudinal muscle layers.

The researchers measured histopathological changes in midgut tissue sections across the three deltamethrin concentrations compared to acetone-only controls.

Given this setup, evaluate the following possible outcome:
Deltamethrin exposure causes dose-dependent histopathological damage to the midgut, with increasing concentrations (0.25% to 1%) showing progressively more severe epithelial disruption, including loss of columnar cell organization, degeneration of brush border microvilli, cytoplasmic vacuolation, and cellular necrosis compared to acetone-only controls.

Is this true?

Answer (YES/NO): NO